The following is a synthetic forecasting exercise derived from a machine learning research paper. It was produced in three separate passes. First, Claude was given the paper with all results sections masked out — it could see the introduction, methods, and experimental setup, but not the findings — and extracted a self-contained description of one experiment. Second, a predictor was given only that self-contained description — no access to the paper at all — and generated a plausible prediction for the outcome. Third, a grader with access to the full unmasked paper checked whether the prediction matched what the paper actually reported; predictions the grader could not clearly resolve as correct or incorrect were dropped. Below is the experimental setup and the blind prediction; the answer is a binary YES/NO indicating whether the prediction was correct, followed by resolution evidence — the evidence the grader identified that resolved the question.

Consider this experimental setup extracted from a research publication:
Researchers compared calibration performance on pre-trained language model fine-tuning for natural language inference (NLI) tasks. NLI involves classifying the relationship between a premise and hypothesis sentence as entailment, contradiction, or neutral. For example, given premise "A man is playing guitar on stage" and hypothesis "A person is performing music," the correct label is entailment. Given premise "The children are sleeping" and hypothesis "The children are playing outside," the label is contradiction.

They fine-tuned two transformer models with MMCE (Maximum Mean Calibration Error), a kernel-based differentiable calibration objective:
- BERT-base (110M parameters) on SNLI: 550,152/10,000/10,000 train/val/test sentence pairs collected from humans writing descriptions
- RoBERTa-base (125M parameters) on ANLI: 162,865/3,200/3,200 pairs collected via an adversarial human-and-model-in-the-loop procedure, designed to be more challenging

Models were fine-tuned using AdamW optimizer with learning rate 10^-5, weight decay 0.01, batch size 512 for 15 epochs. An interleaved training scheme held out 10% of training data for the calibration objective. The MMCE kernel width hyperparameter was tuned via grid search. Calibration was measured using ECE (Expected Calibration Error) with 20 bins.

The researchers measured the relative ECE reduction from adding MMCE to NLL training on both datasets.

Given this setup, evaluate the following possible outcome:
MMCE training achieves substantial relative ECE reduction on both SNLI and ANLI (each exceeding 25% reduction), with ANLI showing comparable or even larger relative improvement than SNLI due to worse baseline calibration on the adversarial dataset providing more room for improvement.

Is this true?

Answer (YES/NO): NO